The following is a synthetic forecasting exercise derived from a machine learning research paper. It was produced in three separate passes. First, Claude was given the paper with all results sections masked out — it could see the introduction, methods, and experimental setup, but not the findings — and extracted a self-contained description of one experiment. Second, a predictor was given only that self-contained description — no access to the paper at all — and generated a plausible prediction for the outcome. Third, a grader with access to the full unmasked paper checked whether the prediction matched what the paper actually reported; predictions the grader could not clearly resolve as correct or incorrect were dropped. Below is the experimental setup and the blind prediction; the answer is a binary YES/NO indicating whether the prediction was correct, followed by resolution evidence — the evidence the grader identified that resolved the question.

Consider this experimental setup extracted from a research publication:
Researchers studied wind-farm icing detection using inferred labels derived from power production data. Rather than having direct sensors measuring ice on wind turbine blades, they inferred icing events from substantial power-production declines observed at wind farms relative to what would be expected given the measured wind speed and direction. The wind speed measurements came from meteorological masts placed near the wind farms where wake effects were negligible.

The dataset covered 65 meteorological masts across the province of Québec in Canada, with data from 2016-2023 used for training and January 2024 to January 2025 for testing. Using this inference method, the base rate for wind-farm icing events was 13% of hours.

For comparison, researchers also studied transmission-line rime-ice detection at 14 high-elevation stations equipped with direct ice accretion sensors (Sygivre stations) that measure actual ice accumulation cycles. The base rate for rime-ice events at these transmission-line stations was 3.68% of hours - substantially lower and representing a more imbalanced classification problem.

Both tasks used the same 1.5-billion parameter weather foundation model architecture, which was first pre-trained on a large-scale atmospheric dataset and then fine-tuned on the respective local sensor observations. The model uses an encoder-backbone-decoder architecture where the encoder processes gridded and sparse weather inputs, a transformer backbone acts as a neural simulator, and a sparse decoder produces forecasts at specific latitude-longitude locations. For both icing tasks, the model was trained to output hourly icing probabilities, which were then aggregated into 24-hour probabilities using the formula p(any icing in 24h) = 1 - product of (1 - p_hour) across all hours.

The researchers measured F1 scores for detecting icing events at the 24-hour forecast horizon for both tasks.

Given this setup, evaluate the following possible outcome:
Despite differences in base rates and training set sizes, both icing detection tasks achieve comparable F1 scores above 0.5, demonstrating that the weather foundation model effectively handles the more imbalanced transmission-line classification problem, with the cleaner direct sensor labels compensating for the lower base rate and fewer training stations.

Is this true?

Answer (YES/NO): NO